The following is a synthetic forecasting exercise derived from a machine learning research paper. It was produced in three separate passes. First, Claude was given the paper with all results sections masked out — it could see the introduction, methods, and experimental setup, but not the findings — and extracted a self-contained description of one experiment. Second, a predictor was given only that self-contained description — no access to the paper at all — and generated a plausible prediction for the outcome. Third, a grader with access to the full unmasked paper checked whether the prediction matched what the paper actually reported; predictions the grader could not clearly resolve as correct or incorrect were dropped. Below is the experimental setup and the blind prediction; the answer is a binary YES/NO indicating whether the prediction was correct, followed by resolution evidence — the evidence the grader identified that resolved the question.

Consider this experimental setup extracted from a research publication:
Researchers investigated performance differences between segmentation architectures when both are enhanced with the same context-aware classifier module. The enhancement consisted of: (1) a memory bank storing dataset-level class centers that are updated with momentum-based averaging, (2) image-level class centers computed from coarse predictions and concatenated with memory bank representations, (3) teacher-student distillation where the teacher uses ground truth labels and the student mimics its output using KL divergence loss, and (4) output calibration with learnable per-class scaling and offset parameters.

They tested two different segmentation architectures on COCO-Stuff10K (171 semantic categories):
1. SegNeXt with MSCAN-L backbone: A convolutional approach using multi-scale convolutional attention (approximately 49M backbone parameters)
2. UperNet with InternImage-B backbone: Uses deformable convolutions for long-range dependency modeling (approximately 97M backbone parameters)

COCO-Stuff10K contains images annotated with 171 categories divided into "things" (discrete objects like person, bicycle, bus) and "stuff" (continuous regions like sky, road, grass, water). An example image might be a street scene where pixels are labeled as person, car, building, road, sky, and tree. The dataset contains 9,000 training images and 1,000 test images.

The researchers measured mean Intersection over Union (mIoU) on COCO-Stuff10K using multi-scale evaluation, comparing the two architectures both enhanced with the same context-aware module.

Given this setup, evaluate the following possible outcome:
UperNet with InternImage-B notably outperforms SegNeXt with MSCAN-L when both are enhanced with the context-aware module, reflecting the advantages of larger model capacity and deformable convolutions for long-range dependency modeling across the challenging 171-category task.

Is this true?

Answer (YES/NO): NO